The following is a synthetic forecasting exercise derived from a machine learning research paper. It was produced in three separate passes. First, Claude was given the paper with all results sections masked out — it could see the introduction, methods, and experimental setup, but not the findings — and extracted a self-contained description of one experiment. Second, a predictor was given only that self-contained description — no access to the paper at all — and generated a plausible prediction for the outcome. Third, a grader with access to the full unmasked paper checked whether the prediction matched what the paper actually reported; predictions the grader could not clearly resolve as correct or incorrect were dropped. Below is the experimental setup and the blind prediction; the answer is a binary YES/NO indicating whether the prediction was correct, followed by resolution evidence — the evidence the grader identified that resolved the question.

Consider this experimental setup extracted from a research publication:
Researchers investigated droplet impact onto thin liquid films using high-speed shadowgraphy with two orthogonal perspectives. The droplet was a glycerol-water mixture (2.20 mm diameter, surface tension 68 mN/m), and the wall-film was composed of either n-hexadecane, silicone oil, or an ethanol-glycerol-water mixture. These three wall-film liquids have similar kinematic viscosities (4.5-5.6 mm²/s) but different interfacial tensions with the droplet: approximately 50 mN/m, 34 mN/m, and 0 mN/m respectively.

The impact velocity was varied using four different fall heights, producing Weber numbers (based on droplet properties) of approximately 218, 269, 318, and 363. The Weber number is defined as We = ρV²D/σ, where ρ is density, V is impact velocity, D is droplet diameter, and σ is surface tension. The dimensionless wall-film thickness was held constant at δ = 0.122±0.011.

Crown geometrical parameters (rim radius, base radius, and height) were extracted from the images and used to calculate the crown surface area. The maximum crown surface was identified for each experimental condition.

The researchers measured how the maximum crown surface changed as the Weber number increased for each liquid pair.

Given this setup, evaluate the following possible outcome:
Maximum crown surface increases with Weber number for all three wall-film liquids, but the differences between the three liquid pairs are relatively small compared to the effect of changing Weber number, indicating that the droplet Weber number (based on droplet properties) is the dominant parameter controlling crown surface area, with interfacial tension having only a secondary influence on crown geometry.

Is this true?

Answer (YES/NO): NO